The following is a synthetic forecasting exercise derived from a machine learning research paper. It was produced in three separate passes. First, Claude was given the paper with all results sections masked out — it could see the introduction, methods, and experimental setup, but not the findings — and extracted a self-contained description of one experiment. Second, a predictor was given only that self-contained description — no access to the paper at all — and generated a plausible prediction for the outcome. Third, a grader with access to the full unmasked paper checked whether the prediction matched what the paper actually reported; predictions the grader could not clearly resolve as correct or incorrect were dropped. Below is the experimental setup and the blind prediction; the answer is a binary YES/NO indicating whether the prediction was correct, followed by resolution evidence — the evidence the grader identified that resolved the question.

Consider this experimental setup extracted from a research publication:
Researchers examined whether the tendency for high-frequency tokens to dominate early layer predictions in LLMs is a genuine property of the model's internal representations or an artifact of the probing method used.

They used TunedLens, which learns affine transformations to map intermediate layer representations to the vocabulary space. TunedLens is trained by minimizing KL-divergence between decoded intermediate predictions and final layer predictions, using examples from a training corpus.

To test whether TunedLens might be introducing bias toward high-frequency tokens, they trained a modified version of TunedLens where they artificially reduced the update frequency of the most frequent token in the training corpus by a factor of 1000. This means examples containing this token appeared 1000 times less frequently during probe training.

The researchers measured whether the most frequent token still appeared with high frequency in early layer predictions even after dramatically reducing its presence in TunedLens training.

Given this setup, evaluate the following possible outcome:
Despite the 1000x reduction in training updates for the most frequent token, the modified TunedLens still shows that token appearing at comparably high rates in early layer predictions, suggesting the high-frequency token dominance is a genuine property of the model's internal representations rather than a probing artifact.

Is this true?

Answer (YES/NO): YES